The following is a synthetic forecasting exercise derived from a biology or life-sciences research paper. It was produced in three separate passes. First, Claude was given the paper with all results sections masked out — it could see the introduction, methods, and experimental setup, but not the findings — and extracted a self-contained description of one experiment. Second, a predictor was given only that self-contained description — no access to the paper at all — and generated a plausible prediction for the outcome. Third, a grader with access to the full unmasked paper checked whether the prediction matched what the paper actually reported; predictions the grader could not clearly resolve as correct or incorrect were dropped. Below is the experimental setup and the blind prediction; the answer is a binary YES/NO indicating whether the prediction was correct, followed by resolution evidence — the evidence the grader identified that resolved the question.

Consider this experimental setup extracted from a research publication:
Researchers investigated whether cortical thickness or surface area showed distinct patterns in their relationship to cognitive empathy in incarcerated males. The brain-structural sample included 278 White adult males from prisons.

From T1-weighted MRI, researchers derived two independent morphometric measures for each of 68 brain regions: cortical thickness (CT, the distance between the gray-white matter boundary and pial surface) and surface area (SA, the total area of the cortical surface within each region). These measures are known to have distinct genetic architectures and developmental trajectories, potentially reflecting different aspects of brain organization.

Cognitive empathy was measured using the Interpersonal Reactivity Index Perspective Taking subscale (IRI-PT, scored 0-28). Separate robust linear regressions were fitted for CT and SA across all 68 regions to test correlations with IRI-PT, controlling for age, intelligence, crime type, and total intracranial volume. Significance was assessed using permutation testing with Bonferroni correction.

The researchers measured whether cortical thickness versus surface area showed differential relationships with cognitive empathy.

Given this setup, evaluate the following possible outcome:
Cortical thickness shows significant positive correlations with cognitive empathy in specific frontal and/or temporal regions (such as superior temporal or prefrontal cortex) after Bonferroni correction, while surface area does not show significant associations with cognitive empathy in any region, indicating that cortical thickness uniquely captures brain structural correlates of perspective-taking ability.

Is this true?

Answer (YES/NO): NO